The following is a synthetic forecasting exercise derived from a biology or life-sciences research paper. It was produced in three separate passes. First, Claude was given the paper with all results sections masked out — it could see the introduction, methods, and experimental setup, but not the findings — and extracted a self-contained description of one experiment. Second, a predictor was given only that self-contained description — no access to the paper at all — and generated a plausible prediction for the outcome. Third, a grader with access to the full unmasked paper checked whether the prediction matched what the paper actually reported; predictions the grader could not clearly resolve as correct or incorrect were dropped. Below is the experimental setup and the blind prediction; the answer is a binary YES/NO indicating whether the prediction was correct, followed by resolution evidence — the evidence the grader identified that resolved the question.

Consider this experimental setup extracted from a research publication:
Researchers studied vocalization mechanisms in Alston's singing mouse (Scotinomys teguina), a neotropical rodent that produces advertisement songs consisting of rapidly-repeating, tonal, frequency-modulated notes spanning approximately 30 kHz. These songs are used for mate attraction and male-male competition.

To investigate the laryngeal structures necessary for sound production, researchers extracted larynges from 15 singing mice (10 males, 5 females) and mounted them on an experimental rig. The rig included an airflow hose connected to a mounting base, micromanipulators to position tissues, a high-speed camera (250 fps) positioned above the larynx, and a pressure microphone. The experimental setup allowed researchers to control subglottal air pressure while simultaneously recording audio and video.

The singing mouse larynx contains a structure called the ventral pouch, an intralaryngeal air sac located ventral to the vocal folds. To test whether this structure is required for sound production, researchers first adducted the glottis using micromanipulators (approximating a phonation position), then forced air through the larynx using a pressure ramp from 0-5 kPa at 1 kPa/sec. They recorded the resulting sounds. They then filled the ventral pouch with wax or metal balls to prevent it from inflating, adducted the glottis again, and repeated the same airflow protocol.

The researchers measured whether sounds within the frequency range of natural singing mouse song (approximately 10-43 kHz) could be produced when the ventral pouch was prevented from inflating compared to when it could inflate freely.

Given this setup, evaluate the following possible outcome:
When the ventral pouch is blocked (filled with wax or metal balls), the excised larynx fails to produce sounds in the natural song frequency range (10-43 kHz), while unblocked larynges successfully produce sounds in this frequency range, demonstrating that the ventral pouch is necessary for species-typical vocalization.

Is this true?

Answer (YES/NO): YES